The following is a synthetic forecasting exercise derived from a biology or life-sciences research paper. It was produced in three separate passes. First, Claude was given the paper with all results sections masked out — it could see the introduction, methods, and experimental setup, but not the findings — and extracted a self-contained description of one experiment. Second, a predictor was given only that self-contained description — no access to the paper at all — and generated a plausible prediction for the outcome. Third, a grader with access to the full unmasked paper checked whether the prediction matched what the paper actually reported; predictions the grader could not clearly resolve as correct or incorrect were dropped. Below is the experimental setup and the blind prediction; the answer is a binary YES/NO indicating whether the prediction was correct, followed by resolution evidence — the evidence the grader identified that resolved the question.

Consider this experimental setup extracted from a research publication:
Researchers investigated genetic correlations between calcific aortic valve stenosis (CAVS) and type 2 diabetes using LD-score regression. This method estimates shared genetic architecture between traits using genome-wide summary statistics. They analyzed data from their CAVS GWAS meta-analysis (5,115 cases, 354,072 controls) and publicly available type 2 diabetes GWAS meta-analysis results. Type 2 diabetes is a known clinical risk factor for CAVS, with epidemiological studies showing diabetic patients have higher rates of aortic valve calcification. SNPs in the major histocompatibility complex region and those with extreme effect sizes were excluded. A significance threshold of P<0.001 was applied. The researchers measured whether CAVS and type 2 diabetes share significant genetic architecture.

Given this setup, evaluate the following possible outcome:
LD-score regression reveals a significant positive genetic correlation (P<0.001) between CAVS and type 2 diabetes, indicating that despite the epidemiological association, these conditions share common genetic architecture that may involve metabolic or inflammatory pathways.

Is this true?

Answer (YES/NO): YES